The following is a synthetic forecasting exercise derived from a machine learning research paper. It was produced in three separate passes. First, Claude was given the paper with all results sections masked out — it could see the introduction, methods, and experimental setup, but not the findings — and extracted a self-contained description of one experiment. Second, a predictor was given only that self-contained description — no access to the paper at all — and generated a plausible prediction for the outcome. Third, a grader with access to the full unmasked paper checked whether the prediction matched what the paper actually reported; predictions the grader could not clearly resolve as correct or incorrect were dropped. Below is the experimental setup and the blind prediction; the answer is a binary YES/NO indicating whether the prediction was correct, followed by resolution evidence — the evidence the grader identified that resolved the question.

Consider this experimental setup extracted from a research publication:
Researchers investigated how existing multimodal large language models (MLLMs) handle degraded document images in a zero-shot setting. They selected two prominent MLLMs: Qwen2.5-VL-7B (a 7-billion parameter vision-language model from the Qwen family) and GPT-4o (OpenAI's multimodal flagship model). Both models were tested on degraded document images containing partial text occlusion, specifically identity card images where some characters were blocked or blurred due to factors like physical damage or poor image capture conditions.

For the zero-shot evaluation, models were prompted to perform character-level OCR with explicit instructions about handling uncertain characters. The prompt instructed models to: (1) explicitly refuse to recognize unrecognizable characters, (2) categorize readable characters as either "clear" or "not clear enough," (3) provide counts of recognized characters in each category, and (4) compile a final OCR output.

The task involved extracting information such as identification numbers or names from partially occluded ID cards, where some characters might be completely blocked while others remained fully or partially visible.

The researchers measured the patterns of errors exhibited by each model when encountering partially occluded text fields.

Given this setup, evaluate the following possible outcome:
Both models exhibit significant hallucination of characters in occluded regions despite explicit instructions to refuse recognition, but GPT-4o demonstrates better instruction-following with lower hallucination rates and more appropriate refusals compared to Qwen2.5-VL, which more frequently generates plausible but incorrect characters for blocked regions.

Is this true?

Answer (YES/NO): NO